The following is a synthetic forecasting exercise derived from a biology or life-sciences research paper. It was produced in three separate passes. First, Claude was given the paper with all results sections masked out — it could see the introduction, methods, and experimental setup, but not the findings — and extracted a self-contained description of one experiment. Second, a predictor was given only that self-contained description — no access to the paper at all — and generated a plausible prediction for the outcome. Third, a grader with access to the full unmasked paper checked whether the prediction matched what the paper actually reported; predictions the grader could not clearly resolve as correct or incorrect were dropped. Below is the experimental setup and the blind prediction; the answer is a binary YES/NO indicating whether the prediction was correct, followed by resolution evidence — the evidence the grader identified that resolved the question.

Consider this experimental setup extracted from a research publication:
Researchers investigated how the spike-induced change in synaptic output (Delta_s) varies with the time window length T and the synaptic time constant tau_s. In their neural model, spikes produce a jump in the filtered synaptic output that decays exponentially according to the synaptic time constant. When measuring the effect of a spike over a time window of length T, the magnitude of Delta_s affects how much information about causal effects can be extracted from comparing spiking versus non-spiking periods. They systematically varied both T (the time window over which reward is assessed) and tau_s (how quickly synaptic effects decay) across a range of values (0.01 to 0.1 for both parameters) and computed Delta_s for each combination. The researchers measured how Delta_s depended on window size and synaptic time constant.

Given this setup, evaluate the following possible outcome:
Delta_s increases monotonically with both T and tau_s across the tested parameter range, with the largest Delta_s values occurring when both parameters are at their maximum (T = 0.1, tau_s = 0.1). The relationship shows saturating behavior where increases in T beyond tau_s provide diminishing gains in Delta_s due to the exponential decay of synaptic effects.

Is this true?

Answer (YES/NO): NO